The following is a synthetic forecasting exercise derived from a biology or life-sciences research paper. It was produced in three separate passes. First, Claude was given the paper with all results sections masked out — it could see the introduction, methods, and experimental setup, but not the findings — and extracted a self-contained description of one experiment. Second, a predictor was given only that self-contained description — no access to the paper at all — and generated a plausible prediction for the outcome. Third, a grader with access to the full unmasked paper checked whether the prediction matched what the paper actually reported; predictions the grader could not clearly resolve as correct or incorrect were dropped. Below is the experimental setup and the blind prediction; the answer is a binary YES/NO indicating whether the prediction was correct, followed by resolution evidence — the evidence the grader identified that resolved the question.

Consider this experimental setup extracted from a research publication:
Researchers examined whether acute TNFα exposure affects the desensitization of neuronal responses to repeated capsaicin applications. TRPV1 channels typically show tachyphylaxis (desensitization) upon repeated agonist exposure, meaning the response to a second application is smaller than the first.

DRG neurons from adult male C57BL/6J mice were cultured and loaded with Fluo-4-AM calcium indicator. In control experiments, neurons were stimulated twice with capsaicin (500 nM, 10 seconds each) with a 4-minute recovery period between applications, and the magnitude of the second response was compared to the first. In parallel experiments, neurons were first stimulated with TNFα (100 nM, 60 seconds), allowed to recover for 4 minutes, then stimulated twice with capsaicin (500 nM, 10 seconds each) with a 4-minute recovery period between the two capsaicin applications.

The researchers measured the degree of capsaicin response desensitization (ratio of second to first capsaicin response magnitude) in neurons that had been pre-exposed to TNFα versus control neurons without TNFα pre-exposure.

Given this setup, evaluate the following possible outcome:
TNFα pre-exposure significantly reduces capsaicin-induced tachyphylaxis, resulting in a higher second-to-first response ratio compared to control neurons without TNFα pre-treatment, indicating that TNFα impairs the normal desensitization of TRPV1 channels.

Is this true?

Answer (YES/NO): YES